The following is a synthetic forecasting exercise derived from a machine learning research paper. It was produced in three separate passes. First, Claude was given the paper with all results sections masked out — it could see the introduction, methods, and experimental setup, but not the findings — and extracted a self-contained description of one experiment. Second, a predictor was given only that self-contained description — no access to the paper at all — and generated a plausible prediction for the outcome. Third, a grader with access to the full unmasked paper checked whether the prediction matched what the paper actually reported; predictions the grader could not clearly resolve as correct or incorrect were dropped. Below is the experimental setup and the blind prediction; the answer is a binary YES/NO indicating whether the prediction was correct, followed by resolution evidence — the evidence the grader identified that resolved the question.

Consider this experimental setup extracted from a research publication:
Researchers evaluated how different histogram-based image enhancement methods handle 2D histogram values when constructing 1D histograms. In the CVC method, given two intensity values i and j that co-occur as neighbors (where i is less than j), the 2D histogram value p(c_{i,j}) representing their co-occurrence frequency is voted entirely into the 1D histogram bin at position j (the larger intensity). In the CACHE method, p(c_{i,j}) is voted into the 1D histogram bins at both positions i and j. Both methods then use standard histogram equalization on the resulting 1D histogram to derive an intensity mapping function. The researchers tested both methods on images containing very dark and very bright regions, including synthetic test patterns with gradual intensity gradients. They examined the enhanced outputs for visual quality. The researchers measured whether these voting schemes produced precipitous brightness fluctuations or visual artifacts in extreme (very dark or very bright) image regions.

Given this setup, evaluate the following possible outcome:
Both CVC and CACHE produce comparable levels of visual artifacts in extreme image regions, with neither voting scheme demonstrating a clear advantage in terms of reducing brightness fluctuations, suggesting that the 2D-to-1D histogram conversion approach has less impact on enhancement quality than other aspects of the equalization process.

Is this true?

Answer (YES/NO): NO